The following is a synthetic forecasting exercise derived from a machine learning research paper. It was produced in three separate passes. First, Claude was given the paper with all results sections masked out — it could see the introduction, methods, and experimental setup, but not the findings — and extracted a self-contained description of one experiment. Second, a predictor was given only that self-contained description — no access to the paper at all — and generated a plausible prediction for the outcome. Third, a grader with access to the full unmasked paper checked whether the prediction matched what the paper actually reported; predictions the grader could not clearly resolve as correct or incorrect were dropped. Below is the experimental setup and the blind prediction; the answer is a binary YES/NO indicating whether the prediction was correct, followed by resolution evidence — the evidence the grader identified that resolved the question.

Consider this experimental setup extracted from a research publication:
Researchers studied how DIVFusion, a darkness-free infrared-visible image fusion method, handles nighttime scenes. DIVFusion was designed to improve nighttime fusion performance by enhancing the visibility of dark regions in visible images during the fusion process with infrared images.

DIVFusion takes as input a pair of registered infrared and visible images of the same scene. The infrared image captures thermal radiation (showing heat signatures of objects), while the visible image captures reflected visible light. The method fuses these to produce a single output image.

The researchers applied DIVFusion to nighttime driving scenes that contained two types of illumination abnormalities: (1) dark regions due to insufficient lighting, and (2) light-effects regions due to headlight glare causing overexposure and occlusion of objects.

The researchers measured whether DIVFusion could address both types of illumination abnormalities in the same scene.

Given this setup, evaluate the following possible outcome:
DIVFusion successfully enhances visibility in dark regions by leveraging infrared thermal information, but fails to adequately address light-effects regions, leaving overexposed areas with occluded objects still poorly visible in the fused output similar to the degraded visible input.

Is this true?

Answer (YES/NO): NO